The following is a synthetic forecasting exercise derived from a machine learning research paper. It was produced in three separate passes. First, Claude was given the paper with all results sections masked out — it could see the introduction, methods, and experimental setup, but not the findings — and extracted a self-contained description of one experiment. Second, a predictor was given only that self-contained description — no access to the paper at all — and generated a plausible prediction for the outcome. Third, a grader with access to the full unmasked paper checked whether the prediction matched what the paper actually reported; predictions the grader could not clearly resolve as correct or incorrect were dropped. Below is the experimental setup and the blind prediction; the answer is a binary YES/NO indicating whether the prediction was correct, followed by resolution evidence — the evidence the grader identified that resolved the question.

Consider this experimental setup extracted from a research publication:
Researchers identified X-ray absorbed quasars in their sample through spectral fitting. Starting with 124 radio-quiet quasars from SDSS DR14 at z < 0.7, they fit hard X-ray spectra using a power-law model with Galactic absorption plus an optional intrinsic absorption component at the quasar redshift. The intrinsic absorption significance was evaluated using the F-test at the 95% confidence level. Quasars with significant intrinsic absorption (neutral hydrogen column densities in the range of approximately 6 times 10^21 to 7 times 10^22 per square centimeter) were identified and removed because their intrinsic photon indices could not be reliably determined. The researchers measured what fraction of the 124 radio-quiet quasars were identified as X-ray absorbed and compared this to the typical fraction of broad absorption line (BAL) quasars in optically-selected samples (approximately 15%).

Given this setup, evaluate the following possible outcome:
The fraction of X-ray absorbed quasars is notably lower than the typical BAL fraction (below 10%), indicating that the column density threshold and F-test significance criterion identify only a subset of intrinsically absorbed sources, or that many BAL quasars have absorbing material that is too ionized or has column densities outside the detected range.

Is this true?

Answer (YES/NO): NO